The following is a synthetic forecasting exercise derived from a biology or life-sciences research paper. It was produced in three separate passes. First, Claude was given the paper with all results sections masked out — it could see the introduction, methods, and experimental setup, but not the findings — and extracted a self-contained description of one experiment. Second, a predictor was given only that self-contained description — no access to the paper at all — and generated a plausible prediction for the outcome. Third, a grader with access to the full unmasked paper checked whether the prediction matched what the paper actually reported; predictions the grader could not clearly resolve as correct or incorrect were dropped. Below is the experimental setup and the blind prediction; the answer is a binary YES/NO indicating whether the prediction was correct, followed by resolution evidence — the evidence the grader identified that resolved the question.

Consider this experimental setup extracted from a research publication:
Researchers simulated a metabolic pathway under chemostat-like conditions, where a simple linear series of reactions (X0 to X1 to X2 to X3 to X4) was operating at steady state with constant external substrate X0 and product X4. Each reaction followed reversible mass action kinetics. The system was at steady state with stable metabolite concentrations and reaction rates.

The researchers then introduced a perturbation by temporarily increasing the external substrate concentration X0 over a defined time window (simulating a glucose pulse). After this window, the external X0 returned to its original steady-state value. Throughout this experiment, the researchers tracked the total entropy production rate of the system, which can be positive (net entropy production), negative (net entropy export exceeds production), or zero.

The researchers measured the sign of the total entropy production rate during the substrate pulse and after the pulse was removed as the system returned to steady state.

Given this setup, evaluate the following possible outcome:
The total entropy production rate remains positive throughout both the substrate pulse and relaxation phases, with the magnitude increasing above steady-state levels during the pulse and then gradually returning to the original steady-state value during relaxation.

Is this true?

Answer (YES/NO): NO